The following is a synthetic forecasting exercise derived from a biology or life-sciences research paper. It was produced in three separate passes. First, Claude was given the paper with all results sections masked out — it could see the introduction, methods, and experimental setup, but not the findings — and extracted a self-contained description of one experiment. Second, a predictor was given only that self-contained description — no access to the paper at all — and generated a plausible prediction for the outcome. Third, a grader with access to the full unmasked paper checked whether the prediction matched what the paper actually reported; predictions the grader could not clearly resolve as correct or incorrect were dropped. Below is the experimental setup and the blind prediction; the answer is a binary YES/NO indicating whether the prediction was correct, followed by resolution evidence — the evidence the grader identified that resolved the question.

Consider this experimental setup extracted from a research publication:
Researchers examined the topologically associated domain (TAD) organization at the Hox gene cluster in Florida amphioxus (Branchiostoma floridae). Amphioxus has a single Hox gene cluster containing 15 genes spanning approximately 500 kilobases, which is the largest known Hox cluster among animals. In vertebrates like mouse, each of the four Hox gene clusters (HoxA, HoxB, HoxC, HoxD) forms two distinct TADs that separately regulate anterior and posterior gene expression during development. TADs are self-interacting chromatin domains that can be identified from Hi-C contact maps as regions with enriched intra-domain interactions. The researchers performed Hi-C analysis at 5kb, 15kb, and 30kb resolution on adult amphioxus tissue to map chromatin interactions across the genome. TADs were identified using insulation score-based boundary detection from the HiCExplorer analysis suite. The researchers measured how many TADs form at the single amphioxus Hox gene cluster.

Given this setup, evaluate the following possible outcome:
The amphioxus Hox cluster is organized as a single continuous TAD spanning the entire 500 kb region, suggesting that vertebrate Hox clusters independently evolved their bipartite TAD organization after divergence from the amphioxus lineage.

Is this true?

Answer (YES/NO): NO